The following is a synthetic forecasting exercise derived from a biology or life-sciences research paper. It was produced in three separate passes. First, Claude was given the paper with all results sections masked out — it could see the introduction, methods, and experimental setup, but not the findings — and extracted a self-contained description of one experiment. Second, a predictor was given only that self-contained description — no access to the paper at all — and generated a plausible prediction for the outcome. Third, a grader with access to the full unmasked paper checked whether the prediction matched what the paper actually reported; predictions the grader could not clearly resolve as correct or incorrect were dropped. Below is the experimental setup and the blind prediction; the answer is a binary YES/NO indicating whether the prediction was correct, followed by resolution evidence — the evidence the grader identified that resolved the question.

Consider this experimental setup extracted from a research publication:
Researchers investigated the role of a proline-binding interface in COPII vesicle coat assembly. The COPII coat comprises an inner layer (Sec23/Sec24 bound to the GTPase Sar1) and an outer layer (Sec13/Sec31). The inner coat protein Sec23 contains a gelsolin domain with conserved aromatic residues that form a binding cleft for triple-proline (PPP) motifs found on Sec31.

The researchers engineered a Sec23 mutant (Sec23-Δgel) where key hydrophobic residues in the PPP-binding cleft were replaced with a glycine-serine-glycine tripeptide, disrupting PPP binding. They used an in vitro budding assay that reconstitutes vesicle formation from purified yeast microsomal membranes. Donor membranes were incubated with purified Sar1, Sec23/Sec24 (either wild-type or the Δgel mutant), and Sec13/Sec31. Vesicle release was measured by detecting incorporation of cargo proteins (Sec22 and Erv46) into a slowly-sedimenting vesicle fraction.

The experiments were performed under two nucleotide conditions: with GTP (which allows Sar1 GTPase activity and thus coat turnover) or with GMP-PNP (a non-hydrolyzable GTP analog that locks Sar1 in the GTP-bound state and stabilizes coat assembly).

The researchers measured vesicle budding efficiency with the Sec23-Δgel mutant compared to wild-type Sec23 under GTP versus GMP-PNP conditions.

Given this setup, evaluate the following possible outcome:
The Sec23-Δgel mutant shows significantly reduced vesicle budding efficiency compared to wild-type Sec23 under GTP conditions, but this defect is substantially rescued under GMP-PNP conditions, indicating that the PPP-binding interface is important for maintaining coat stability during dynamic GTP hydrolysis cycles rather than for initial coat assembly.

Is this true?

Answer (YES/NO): YES